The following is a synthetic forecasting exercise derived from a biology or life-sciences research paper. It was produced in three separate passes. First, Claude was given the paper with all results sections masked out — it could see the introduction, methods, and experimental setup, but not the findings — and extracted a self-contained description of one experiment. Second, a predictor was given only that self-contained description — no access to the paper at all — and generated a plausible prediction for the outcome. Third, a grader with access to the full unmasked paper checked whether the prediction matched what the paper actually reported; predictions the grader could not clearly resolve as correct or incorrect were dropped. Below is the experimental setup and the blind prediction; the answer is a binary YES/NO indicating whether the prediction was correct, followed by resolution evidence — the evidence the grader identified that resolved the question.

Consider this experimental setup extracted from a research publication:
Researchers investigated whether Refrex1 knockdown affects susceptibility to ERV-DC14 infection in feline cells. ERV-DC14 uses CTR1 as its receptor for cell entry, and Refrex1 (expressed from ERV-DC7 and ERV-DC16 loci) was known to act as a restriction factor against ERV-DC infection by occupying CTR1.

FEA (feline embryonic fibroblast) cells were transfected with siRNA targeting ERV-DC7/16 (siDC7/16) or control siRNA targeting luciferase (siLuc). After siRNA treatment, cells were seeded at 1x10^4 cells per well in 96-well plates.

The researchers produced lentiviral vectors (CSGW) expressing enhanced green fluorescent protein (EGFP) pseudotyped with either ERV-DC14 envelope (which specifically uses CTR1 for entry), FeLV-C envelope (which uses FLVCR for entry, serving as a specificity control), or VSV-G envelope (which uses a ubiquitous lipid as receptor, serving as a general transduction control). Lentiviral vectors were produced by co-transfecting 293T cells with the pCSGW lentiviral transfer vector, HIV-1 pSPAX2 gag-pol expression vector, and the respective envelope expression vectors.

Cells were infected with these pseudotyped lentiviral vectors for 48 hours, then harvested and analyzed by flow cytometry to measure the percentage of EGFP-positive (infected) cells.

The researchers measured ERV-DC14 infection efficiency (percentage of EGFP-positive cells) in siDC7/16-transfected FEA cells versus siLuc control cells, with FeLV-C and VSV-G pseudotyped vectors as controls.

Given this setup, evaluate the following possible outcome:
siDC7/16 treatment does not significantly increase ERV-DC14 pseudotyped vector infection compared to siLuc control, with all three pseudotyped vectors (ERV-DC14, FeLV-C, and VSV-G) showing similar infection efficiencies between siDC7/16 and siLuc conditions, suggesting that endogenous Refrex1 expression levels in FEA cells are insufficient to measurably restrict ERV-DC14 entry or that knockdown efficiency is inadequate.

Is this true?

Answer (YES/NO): NO